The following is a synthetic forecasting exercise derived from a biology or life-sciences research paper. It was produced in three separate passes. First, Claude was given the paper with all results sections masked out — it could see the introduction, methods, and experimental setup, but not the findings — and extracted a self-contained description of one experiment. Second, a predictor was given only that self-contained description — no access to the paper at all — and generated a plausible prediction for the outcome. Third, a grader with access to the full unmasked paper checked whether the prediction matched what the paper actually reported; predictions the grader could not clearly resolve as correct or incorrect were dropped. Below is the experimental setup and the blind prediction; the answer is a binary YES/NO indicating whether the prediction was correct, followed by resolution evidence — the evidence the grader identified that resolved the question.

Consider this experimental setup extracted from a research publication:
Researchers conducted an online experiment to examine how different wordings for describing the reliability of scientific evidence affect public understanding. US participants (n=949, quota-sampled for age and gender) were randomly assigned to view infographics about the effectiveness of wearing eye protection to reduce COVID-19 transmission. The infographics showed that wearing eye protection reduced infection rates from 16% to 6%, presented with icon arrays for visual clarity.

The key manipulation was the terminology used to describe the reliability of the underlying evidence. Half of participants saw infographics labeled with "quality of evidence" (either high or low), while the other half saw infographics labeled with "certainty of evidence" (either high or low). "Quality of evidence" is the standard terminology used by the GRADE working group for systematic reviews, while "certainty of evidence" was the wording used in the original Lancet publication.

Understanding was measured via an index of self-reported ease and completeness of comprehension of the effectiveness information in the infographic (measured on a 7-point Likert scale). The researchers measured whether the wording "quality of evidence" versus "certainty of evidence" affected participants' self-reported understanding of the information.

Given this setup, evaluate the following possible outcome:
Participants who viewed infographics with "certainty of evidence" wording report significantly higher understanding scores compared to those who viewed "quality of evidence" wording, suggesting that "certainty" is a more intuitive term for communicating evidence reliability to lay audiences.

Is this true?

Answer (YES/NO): NO